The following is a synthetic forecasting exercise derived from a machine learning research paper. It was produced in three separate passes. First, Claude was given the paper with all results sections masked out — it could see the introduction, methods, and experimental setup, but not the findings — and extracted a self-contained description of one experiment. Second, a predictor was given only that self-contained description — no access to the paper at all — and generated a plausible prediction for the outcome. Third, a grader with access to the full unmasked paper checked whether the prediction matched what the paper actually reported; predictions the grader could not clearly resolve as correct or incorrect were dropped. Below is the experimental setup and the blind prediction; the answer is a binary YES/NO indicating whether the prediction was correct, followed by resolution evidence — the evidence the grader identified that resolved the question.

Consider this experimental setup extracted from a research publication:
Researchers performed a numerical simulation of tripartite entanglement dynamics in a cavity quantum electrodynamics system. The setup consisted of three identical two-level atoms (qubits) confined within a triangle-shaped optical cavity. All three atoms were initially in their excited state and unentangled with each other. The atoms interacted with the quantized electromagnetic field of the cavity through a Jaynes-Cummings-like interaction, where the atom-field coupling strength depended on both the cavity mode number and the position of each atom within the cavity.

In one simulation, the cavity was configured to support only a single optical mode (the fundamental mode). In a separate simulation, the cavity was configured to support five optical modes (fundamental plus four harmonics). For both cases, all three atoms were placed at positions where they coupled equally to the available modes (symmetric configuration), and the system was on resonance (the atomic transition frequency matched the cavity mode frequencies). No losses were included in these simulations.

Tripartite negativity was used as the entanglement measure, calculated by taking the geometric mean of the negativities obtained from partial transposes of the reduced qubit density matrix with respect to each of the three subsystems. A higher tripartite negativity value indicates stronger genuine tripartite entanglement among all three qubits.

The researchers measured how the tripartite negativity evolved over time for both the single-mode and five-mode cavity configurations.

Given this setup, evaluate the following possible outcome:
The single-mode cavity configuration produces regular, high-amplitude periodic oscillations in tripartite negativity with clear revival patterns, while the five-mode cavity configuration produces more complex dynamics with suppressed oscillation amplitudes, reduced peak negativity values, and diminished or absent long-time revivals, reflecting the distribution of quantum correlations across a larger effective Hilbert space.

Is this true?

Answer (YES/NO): NO